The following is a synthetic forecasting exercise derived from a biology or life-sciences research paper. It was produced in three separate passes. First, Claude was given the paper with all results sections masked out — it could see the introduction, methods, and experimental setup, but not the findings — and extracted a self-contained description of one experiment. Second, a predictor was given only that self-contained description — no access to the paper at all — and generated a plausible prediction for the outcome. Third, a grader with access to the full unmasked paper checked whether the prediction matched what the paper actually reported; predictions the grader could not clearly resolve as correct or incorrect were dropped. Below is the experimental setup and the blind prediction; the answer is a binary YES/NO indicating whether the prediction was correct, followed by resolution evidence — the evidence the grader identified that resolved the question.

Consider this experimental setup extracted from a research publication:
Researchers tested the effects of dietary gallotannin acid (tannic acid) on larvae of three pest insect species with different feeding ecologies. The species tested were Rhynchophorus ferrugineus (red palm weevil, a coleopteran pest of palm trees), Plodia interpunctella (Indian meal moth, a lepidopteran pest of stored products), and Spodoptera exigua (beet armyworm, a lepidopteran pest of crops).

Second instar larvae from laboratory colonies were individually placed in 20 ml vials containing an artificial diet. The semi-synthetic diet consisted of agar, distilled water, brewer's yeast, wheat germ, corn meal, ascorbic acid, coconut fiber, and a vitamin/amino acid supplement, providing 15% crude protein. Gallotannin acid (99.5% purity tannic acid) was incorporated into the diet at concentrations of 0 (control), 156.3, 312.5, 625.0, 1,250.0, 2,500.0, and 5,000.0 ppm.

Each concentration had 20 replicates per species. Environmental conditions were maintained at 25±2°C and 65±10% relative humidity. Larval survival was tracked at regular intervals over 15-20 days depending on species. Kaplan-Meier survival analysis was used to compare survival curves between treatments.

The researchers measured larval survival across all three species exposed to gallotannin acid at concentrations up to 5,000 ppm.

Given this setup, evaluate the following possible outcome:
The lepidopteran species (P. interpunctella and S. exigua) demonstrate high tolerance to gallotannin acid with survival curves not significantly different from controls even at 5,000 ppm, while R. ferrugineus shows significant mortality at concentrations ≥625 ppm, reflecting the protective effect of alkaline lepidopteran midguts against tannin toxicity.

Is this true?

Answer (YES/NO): NO